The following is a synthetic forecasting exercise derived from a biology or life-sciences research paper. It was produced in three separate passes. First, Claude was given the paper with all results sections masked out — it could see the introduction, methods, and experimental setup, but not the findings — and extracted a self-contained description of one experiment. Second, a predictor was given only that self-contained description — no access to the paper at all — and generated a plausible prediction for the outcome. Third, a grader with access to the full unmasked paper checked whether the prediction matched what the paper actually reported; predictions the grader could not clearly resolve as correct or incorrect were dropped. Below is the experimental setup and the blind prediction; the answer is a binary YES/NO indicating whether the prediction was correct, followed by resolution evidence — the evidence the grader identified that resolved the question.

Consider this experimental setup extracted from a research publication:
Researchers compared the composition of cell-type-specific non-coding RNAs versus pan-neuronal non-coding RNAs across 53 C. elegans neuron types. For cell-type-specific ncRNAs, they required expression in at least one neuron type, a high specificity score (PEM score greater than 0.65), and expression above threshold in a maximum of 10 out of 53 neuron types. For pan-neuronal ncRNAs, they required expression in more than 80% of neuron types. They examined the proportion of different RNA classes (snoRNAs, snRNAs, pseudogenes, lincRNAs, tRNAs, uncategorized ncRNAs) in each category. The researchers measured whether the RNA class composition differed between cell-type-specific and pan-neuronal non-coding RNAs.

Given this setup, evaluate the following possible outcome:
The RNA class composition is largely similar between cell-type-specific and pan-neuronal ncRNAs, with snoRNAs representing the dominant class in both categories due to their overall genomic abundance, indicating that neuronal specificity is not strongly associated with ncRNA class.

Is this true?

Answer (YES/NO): NO